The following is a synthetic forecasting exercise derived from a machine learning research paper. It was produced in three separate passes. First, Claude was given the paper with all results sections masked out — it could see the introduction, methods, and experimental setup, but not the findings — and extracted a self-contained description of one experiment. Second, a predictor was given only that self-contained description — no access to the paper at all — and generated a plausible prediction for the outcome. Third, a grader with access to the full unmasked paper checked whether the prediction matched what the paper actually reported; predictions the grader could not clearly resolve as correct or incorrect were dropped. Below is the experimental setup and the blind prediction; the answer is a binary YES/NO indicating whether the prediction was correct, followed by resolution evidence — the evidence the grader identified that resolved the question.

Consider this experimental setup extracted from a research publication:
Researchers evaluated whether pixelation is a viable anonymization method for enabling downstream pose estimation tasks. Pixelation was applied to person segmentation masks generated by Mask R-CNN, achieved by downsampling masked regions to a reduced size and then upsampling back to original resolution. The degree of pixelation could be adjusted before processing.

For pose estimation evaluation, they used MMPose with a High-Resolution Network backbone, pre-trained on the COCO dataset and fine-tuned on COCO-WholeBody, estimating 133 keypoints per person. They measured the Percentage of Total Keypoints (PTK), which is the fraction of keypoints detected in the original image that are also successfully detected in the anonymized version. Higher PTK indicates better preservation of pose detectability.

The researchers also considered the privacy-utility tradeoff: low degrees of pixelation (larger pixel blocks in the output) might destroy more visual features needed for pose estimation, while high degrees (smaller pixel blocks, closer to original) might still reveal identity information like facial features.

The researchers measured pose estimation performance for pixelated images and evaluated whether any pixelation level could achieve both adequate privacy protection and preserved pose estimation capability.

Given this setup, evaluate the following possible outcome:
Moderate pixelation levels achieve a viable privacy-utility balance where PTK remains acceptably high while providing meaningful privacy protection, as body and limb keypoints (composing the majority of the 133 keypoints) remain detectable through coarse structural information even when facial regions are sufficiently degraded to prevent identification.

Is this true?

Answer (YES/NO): NO